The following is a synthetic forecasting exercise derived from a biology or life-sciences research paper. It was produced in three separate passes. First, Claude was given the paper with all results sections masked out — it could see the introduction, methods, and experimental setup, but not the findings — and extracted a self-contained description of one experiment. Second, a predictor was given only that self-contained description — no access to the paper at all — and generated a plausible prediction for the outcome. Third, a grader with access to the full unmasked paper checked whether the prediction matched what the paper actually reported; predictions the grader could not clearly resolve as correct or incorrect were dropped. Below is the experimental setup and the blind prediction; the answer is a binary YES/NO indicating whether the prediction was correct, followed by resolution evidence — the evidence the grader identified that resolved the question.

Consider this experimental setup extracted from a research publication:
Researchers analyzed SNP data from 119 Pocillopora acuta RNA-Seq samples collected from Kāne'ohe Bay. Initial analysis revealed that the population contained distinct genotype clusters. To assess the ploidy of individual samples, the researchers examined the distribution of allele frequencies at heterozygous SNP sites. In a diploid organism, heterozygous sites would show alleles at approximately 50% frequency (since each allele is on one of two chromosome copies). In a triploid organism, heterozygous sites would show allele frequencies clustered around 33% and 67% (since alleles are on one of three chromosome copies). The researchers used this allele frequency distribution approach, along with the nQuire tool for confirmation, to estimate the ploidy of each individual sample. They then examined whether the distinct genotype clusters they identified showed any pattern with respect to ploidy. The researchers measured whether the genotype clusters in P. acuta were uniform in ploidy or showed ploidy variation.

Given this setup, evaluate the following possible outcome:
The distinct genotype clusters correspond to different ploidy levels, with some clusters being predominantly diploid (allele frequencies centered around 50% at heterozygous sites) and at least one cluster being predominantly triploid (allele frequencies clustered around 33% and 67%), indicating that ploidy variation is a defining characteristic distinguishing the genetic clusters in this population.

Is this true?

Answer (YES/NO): YES